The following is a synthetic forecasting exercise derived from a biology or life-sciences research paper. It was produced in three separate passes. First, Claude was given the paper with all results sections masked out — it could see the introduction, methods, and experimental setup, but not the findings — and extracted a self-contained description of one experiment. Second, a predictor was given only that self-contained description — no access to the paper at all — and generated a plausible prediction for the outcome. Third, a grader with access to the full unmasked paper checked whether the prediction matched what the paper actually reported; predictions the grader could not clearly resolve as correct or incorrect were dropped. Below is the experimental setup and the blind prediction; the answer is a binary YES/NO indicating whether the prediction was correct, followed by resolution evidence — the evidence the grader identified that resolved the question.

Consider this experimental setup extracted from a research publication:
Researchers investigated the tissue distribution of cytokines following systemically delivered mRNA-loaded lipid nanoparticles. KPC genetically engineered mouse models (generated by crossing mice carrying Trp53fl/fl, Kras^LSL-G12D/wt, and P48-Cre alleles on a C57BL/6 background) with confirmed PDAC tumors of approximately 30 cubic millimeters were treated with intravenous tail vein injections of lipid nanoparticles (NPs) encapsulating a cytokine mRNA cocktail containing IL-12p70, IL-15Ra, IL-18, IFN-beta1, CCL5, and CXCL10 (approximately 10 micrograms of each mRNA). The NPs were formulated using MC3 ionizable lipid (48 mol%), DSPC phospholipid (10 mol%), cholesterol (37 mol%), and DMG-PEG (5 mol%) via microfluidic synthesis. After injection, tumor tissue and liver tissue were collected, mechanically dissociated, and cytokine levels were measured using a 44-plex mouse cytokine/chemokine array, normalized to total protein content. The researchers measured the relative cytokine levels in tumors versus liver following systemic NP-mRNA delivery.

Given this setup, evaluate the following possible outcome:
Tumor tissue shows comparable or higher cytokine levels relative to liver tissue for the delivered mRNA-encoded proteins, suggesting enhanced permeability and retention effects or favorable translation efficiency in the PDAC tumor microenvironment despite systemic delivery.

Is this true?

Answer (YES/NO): YES